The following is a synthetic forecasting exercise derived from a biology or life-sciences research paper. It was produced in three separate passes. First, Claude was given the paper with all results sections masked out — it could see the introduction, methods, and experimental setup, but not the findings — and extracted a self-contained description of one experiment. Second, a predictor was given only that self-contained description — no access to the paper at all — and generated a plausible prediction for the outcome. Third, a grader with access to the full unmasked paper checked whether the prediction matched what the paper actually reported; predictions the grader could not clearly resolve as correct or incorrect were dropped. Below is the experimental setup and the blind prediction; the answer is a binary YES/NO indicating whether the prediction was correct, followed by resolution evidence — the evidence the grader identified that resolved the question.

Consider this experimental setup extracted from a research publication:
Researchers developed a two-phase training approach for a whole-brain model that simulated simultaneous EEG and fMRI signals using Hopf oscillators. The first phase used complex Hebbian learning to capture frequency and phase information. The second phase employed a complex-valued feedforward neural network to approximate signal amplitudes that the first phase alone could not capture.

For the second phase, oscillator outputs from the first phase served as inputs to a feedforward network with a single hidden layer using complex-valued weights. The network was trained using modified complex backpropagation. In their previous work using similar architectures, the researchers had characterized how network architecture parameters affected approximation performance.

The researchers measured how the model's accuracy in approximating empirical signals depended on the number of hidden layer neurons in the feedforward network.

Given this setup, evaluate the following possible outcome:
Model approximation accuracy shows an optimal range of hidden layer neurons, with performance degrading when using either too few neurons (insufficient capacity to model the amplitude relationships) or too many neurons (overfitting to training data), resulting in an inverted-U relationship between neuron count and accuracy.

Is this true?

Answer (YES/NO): NO